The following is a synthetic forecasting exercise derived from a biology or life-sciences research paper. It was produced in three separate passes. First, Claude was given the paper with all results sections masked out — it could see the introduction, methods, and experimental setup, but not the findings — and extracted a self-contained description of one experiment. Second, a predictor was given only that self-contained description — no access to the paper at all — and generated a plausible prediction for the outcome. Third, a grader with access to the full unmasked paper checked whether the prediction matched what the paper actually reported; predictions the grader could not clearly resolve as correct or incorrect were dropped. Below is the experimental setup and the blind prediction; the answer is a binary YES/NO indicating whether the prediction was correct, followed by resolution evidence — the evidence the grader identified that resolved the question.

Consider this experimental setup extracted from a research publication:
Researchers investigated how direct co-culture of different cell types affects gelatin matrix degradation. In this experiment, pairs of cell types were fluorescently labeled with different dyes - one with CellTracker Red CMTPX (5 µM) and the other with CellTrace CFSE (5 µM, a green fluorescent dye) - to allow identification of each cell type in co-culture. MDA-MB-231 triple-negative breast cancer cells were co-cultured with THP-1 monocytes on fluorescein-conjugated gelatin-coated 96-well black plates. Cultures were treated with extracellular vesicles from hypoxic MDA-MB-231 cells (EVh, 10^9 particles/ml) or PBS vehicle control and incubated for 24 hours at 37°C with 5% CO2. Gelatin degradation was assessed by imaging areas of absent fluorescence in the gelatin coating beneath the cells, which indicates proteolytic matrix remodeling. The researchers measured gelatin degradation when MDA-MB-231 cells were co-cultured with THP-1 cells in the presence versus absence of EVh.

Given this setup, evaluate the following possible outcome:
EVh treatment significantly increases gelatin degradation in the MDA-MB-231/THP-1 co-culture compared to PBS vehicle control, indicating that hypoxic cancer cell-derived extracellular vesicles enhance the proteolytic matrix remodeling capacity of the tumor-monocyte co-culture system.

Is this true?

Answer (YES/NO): YES